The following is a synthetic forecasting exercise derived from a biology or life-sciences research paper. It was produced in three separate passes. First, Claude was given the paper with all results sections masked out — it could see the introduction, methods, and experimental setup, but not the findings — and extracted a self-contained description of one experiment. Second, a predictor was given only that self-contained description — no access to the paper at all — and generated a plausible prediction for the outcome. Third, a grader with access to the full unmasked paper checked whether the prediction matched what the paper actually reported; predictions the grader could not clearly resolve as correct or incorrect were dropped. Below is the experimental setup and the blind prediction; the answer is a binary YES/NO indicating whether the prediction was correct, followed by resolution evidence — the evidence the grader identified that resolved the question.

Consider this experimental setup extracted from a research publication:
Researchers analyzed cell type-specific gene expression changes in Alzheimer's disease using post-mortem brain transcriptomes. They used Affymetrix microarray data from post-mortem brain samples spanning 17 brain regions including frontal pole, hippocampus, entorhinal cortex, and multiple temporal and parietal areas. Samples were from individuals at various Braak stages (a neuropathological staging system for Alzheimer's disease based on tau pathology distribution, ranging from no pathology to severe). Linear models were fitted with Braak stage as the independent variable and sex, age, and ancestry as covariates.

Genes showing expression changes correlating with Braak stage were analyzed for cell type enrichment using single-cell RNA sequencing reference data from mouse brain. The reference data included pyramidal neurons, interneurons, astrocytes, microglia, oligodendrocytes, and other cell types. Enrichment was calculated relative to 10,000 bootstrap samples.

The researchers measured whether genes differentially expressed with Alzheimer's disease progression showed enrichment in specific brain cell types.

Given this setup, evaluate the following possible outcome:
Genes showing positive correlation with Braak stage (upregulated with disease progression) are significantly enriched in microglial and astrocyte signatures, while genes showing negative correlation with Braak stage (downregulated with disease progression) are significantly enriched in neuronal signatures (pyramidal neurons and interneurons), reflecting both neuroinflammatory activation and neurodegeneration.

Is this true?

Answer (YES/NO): YES